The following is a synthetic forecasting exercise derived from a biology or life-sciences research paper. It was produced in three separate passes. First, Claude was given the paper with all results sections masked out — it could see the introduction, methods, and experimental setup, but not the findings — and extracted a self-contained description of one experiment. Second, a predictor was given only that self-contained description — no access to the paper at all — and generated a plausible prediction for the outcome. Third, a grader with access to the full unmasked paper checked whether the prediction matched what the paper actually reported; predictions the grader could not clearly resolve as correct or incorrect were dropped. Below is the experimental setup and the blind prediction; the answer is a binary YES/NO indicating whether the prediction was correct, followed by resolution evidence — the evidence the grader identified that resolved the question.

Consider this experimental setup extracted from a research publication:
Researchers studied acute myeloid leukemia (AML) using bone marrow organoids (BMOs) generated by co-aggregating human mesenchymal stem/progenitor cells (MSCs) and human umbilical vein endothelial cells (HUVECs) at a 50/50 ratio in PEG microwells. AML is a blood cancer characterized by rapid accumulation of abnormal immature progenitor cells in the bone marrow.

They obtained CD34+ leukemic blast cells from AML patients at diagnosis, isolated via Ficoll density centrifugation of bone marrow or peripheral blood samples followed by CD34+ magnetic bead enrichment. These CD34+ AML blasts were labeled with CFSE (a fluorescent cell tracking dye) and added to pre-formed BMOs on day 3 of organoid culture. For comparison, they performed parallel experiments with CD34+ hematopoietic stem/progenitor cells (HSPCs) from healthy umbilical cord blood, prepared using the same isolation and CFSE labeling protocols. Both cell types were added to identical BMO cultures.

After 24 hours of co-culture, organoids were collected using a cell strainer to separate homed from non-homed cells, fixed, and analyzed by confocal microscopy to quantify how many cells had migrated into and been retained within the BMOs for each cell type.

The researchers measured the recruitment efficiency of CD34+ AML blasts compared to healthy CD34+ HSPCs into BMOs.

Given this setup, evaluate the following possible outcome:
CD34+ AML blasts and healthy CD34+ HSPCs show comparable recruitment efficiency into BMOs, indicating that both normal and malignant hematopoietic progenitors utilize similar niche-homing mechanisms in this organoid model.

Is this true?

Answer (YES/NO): NO